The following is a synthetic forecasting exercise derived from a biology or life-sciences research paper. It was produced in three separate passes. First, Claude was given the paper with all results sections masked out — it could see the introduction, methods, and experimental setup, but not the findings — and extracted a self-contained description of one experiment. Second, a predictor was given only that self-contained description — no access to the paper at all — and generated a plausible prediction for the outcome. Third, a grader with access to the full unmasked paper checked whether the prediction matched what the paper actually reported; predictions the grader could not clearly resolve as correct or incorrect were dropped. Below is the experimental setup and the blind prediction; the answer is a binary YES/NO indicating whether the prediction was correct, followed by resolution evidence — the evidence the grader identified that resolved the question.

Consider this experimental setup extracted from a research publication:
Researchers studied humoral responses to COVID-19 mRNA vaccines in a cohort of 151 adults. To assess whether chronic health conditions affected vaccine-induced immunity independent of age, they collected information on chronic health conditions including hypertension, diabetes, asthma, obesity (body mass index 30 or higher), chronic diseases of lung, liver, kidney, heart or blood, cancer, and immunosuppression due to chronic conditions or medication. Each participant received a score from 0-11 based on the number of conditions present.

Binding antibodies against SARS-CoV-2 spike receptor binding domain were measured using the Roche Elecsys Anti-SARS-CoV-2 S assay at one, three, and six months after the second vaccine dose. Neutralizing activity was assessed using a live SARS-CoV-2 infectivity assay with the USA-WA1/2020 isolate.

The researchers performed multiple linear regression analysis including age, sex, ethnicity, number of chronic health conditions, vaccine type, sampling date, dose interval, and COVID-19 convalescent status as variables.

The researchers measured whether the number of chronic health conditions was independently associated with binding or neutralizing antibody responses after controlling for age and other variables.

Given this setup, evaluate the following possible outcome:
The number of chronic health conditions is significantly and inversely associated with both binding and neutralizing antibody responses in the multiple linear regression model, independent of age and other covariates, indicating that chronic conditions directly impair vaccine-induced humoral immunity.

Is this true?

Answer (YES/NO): NO